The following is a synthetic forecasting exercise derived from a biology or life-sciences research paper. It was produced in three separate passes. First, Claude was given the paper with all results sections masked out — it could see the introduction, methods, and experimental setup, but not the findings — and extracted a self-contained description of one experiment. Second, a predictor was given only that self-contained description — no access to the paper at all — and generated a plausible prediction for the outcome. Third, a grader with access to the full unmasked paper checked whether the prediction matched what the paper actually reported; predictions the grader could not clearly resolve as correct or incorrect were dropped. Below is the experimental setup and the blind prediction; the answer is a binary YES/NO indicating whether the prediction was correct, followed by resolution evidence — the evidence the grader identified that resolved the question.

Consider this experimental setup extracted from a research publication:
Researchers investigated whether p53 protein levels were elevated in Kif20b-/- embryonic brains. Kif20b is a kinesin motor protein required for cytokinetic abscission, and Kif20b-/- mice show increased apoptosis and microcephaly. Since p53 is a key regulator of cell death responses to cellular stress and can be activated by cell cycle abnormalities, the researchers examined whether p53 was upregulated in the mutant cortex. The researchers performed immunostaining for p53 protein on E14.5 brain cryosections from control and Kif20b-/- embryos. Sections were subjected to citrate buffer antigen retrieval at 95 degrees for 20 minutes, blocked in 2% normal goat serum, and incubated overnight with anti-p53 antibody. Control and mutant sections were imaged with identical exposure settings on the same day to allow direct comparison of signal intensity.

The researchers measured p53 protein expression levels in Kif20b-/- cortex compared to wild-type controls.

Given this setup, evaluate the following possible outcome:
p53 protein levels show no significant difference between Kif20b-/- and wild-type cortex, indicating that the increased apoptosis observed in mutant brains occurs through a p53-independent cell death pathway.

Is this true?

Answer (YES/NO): NO